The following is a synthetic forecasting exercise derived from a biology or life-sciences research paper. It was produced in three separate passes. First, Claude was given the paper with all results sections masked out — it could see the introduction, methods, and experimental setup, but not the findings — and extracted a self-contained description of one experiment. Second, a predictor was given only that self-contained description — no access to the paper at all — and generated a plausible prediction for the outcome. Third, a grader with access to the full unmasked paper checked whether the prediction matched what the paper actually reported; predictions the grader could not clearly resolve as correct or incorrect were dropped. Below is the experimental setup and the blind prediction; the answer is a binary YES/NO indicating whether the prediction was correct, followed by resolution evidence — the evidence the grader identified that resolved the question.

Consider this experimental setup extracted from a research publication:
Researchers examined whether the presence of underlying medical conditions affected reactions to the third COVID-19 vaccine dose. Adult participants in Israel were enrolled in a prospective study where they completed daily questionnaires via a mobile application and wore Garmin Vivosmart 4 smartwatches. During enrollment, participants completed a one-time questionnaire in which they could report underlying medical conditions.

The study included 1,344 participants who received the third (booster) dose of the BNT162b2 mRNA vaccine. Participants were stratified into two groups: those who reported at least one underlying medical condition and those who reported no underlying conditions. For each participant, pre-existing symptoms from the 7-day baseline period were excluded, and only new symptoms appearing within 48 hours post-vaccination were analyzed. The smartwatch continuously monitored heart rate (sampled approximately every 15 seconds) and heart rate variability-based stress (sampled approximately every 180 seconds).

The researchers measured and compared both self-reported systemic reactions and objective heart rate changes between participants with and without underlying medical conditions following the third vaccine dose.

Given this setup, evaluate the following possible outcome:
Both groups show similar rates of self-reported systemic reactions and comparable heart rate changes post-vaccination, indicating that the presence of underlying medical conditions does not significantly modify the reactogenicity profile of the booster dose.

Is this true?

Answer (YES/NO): NO